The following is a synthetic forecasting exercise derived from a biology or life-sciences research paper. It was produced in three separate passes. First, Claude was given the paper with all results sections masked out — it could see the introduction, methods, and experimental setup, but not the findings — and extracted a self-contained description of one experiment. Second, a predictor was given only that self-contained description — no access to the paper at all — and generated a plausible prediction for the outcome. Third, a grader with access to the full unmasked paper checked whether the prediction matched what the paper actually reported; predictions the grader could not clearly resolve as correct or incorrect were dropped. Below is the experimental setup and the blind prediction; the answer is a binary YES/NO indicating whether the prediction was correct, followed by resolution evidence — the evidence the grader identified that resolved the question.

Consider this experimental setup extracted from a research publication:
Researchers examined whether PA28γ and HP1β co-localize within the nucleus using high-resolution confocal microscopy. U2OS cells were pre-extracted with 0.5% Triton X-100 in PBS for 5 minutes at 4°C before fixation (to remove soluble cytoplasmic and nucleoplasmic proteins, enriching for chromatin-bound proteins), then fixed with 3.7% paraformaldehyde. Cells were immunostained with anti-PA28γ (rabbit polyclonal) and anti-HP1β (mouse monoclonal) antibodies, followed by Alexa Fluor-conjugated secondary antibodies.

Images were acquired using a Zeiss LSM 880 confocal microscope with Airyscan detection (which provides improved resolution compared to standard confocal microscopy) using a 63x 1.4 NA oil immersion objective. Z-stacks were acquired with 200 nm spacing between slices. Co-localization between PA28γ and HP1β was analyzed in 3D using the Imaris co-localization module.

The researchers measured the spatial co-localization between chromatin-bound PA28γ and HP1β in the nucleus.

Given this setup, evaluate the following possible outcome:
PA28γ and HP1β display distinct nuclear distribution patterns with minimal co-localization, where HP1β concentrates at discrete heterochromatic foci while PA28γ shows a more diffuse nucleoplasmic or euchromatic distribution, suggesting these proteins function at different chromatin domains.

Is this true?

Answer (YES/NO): NO